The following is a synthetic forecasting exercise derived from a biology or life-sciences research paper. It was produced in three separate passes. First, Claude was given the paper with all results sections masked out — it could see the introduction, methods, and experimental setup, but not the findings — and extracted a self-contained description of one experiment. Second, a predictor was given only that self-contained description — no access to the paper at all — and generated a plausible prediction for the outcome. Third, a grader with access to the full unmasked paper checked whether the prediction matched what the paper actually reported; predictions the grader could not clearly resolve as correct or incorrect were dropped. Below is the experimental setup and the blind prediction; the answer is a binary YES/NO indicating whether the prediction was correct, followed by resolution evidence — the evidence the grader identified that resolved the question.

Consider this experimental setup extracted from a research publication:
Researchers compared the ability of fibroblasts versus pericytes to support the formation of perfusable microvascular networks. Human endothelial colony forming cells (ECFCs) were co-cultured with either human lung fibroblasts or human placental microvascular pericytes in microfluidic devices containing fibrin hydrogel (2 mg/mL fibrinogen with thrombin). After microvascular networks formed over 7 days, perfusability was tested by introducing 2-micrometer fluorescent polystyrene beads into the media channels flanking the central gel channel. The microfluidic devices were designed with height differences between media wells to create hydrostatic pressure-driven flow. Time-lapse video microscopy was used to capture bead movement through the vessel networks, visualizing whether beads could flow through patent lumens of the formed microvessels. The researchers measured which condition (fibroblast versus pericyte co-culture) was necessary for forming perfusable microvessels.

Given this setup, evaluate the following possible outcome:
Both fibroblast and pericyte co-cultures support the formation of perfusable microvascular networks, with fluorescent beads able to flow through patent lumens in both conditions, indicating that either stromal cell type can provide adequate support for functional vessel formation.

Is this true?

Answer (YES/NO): NO